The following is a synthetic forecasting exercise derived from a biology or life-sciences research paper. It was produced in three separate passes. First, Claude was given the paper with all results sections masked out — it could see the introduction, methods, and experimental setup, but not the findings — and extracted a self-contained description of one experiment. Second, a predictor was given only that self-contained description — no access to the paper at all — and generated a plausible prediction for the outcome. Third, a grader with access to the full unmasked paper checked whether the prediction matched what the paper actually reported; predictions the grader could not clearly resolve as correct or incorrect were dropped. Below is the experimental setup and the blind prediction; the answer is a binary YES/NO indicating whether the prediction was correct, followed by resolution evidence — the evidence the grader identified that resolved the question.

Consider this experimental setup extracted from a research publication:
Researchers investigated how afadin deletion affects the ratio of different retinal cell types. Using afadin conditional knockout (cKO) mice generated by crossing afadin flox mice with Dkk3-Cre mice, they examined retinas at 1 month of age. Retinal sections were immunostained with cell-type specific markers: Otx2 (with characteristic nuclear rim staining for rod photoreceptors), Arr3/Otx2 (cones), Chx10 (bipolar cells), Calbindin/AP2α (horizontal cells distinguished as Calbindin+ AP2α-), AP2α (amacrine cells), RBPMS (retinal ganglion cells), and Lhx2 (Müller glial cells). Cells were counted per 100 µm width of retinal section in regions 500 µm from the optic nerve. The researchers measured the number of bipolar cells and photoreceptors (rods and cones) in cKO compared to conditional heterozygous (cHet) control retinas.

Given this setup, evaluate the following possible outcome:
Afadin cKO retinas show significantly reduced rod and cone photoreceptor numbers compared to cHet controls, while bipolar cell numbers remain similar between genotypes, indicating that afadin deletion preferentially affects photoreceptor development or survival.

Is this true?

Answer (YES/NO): NO